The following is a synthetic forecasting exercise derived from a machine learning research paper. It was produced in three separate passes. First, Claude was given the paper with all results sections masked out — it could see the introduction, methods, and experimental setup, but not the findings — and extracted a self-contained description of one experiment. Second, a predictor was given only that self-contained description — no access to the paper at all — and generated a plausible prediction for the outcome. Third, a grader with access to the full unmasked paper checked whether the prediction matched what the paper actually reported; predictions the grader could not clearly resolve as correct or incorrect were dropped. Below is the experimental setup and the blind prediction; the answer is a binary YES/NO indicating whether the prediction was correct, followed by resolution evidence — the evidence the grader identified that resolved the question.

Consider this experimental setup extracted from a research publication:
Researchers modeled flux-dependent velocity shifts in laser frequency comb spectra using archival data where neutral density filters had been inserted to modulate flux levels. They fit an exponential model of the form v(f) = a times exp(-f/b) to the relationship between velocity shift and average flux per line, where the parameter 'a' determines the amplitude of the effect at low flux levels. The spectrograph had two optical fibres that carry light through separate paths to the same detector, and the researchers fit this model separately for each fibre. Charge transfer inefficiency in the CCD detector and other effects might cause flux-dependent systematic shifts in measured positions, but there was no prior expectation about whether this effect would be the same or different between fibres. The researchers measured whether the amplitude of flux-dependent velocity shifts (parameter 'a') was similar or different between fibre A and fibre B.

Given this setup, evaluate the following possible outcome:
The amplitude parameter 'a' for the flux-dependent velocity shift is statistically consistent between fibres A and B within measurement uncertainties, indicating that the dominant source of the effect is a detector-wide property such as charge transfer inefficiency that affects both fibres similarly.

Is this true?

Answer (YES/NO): NO